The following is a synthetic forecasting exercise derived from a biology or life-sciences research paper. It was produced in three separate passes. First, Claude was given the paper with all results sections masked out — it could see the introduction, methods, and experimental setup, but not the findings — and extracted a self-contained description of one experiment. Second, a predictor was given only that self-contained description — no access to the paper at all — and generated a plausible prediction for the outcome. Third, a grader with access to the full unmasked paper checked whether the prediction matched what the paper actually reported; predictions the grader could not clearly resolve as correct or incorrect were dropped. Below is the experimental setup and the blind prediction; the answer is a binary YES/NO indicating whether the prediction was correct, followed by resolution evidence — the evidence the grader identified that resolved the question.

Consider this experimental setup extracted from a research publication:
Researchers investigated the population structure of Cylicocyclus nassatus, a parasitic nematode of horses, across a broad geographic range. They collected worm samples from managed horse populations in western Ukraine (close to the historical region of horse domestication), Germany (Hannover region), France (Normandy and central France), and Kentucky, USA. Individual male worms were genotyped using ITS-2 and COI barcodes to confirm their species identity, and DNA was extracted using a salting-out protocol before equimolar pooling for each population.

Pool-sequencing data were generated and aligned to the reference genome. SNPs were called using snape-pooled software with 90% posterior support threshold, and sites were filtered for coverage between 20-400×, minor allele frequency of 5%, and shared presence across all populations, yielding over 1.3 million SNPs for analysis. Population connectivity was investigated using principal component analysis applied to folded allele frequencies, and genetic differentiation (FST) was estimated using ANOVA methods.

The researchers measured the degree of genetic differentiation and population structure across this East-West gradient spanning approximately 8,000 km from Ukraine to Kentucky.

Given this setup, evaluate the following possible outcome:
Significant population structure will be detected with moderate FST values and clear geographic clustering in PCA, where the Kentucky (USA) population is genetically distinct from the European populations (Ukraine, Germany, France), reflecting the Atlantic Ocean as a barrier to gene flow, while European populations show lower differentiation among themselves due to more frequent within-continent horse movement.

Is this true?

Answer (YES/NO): NO